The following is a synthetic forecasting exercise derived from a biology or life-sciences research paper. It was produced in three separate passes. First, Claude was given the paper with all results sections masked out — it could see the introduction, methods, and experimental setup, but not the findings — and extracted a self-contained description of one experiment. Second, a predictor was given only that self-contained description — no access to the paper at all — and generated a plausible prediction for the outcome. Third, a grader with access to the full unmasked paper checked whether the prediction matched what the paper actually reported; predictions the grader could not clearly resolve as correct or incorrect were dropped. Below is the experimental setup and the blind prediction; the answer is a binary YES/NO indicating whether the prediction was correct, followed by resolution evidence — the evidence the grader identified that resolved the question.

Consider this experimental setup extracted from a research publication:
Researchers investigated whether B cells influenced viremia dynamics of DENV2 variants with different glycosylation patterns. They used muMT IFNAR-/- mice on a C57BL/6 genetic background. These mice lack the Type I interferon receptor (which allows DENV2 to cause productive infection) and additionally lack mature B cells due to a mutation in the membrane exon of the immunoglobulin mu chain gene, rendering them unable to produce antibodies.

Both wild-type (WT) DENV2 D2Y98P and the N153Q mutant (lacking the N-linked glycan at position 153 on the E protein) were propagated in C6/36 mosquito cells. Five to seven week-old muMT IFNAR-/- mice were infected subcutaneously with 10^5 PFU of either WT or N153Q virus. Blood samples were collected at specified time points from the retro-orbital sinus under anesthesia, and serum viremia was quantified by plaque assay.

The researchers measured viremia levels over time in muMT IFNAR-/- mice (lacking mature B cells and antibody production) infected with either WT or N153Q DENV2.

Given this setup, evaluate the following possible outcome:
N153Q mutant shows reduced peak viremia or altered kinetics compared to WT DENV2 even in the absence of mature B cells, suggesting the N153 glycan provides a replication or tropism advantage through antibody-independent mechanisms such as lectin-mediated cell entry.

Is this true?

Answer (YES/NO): NO